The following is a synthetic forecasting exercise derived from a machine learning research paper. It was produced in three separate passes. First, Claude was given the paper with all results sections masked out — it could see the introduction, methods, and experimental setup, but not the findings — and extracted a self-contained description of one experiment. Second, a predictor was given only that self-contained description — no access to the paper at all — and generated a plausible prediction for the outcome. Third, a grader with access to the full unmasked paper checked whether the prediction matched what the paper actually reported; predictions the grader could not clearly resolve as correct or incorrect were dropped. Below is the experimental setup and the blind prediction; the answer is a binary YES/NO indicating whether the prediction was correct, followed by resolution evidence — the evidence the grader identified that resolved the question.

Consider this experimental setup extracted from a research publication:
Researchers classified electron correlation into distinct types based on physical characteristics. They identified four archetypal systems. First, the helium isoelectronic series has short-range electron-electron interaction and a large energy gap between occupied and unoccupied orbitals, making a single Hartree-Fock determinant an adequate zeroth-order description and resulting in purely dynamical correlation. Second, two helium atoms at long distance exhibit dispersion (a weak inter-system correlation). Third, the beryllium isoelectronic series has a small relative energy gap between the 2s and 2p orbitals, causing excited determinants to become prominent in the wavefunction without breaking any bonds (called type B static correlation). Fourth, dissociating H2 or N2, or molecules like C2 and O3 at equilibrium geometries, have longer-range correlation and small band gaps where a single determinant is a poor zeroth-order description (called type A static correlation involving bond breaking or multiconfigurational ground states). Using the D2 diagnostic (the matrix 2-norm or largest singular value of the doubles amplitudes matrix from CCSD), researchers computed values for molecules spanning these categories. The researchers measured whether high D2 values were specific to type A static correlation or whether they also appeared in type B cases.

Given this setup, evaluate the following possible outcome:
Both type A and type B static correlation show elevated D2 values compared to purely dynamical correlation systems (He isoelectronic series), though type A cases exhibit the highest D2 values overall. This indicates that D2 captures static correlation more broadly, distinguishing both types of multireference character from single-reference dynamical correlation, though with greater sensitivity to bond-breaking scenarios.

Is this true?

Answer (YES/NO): NO